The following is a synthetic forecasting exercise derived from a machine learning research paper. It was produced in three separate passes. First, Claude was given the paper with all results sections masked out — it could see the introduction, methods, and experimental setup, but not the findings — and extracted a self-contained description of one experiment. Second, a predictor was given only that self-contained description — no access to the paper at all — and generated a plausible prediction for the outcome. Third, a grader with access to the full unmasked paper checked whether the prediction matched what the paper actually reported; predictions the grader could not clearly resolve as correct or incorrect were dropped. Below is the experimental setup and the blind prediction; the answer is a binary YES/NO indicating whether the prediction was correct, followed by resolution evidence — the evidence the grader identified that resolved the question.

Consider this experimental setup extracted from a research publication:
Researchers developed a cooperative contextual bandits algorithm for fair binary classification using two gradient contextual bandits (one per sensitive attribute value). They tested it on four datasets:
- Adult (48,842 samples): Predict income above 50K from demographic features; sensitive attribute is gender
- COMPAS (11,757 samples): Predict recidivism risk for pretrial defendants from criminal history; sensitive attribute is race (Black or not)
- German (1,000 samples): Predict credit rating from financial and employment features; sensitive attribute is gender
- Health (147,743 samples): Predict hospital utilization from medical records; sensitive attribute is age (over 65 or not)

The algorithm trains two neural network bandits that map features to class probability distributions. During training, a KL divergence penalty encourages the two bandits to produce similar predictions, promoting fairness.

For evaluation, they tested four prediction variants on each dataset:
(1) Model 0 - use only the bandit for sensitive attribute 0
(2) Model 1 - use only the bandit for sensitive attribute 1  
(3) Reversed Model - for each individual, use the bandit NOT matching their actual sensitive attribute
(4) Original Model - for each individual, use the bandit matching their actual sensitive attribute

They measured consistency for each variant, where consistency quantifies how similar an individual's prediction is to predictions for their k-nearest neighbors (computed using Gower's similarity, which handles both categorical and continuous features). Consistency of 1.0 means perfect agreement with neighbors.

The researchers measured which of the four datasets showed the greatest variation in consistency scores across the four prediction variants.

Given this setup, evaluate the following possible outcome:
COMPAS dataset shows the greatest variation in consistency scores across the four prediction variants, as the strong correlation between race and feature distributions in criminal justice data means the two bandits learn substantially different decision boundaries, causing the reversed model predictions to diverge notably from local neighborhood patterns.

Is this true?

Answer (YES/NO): NO